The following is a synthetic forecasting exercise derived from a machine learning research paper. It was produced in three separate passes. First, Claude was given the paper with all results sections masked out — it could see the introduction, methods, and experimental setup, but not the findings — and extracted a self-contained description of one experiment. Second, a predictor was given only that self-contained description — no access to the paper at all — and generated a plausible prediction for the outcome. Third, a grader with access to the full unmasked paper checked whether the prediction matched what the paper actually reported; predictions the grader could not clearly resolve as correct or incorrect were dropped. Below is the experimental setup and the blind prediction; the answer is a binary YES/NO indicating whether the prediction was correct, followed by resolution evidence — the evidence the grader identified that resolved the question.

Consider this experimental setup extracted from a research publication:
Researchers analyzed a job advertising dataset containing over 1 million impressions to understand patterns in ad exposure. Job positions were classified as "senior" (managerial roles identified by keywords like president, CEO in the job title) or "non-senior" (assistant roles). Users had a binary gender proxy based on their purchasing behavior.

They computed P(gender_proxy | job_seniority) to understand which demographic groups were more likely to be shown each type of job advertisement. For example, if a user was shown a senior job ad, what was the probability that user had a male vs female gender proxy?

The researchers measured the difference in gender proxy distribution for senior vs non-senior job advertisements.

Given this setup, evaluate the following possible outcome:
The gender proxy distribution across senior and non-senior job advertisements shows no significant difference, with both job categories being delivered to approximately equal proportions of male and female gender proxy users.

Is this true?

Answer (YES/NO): NO